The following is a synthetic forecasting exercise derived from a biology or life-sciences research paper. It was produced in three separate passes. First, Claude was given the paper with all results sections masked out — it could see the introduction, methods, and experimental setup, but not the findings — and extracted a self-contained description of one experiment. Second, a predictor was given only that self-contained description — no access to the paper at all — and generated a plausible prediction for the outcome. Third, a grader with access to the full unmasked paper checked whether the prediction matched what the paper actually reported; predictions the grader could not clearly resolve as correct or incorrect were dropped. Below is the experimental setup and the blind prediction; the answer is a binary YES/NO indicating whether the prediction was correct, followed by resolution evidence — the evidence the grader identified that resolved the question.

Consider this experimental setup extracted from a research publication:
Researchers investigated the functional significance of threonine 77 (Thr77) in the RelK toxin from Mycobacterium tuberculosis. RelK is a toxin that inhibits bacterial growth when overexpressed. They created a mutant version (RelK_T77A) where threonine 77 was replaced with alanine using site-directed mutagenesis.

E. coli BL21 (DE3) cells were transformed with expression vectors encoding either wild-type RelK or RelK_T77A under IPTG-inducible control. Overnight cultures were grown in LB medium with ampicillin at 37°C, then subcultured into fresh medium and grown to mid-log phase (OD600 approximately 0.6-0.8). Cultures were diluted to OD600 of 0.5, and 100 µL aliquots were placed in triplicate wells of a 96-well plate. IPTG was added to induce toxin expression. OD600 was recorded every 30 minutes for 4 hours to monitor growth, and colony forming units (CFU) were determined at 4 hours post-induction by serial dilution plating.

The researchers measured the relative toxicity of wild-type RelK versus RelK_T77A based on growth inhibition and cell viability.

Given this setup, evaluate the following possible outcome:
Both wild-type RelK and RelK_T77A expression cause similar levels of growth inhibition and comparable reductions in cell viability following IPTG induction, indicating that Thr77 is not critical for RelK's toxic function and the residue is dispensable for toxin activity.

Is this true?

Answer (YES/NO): NO